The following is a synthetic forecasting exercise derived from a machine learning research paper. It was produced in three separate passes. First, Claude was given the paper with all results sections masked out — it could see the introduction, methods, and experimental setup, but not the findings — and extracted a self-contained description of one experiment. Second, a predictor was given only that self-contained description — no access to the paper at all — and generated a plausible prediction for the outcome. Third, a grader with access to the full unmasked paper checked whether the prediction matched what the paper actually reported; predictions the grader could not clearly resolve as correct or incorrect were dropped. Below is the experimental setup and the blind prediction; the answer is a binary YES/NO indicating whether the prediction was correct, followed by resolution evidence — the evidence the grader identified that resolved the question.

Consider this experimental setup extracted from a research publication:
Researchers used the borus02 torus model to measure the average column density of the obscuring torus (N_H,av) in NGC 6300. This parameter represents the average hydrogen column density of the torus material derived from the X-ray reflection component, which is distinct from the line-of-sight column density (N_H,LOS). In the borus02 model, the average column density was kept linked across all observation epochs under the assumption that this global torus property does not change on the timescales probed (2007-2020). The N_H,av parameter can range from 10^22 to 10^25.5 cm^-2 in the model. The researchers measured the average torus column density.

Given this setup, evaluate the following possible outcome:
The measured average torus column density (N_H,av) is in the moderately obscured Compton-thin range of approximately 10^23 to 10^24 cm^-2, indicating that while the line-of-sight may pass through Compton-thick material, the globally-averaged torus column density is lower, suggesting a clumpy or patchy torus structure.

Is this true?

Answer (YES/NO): NO